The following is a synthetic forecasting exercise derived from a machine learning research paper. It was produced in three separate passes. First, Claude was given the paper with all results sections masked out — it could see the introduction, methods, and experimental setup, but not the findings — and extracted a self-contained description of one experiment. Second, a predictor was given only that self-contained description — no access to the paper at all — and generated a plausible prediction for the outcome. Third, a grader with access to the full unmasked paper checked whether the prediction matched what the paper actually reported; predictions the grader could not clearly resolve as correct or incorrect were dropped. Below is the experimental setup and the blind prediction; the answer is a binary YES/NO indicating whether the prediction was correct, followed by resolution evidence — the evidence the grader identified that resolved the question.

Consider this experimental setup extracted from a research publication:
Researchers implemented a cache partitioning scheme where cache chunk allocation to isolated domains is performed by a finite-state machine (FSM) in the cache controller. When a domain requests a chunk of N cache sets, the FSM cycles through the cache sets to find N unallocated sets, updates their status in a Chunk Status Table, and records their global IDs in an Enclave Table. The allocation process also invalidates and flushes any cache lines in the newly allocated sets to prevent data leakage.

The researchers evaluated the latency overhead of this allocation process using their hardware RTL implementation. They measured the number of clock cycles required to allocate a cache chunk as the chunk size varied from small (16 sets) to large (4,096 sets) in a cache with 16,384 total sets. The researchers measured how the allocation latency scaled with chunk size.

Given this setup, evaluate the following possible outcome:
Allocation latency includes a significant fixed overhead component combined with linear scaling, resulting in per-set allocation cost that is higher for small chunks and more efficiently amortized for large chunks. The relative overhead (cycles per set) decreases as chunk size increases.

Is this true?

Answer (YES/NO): NO